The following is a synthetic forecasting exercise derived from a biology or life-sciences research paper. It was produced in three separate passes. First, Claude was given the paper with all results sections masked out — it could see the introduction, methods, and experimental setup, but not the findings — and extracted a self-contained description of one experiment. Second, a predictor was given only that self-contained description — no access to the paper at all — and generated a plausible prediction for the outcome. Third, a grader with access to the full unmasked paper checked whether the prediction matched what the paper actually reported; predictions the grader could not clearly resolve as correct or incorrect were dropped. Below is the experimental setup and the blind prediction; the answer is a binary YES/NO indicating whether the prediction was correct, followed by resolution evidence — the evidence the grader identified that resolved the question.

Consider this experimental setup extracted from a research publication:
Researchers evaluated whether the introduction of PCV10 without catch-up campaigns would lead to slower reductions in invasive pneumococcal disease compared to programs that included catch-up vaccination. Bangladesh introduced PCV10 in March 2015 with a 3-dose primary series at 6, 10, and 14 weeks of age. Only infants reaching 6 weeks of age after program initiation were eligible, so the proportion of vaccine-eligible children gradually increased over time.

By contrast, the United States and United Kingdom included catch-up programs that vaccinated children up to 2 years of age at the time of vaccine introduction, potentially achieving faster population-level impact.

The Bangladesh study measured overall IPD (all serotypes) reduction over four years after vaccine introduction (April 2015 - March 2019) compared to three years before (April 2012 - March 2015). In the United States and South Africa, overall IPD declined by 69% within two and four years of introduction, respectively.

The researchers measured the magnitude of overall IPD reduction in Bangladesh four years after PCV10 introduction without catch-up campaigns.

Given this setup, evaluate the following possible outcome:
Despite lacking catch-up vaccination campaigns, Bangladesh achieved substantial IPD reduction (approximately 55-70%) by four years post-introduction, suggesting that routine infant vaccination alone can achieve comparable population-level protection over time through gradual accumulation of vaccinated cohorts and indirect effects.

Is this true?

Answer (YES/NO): NO